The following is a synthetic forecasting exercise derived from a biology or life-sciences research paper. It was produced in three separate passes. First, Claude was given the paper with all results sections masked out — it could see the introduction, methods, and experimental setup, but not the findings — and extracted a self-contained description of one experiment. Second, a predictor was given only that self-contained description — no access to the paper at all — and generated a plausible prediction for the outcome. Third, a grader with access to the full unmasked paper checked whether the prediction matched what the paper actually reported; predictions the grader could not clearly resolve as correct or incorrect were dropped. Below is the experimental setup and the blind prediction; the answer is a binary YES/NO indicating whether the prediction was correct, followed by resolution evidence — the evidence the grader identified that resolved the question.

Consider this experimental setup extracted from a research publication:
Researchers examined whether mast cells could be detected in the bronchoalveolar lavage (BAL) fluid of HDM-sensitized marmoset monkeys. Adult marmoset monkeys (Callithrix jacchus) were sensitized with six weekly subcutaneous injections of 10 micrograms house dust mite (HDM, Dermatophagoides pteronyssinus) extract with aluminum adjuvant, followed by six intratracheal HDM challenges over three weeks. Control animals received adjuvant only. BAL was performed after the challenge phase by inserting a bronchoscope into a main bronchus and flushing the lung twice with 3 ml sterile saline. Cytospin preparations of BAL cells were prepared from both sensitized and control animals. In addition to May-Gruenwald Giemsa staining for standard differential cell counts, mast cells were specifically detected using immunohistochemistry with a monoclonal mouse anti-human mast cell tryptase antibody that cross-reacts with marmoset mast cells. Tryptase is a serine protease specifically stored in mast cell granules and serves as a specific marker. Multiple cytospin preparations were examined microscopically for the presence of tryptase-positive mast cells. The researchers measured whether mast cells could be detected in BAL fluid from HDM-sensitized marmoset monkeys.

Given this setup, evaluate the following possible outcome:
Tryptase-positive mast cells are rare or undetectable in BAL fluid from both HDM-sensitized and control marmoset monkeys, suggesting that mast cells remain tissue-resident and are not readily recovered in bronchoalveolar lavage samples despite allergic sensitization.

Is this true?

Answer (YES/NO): NO